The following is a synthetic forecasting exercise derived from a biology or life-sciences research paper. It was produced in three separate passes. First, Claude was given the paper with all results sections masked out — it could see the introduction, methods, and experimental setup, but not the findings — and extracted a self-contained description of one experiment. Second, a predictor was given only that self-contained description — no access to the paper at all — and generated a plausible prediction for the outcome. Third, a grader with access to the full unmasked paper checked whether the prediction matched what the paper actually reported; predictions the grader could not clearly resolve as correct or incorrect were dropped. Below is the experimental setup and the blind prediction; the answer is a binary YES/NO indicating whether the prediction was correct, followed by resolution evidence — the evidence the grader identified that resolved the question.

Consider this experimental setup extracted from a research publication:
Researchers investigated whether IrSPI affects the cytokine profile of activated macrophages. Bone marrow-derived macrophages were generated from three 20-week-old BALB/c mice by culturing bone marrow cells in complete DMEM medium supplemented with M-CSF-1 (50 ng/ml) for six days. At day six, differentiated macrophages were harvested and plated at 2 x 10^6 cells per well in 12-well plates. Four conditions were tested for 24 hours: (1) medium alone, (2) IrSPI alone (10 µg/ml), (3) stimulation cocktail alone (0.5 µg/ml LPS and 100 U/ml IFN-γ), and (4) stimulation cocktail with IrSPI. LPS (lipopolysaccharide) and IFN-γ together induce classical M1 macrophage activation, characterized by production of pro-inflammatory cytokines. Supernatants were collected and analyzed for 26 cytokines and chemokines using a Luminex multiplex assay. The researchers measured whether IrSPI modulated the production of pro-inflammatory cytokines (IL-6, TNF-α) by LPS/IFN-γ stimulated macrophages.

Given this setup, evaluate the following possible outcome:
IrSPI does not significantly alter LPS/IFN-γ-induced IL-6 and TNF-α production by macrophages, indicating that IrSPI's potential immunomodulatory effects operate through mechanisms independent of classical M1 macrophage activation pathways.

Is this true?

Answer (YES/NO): YES